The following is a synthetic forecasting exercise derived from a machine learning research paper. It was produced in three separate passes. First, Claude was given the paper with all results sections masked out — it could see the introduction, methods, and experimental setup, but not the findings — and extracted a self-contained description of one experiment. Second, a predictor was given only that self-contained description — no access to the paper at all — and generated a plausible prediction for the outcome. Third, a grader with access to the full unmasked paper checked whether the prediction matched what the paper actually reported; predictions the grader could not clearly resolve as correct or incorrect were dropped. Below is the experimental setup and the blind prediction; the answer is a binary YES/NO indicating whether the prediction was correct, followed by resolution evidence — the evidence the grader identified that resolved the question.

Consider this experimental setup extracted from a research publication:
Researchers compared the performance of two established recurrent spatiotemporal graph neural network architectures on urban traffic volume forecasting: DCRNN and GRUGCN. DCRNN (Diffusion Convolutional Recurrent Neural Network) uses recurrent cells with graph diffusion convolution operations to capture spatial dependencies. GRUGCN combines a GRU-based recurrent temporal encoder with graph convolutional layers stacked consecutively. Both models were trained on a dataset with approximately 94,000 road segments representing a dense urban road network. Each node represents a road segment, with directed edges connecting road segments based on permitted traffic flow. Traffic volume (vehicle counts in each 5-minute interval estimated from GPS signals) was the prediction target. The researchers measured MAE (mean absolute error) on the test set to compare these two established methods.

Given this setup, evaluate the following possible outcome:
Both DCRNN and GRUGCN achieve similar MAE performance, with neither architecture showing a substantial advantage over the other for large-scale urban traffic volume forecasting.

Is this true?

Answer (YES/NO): NO